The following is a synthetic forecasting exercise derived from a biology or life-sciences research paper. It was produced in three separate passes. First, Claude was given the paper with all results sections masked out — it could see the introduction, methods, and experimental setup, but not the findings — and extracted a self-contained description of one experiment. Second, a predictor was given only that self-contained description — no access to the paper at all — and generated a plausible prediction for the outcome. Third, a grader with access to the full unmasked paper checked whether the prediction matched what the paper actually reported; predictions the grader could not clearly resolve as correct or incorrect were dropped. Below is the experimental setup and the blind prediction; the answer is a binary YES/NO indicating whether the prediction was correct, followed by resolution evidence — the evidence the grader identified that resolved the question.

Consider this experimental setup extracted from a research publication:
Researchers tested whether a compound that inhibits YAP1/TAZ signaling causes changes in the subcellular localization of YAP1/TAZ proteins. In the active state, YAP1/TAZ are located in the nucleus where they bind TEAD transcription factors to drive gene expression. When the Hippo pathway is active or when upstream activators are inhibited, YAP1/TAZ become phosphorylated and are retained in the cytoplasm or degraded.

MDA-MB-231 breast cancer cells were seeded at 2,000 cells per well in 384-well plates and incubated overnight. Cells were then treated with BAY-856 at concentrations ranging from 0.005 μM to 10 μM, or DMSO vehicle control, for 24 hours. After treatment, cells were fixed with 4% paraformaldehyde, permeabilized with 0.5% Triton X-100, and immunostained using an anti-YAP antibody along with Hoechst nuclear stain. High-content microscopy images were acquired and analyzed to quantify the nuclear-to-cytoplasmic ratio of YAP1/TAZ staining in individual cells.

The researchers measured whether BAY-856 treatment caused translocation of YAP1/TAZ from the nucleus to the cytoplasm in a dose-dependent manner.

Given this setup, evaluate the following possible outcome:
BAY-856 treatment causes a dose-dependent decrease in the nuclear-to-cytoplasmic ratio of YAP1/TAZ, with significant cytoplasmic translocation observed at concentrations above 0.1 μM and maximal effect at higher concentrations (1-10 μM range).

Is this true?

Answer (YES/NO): NO